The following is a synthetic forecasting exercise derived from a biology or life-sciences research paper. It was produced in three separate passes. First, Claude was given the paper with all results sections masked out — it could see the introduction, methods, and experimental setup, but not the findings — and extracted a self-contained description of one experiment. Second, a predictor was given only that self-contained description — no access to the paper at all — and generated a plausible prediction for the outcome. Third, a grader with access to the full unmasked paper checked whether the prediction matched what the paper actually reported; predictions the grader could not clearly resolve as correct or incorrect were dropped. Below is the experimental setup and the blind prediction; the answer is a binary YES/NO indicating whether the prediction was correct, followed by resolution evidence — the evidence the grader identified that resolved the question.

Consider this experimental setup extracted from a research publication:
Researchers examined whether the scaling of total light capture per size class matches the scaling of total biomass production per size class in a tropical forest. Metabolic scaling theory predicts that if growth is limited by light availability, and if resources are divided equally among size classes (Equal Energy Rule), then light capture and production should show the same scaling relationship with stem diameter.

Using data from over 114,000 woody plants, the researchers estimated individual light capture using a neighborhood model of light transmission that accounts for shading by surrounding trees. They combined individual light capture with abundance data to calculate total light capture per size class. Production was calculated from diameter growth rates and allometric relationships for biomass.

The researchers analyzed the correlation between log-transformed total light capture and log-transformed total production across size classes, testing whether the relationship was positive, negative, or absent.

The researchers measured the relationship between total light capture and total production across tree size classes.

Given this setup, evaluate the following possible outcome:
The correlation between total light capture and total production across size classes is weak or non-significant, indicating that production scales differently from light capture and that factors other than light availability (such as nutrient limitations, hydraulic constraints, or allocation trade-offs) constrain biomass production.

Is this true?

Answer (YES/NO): NO